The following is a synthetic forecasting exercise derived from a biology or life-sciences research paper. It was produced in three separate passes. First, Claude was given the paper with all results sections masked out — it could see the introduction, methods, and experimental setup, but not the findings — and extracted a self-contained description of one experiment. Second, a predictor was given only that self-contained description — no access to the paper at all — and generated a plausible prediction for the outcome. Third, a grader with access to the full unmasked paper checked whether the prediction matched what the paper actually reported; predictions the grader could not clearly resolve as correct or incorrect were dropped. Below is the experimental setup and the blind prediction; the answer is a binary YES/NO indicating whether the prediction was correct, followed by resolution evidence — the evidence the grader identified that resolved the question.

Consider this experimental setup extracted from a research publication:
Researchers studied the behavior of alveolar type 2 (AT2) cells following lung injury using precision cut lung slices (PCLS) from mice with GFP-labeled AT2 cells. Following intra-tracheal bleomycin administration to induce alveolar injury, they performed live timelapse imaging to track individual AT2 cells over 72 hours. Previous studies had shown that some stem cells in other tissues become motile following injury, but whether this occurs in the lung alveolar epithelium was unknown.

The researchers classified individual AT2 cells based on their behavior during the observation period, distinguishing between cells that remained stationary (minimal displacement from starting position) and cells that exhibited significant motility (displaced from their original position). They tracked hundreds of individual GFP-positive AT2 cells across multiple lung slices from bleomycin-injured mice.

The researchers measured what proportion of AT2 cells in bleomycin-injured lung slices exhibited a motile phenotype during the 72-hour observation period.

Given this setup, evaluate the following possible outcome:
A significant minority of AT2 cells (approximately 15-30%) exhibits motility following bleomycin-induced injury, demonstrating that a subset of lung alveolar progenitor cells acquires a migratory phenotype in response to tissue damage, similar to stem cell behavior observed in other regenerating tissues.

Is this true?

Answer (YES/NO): NO